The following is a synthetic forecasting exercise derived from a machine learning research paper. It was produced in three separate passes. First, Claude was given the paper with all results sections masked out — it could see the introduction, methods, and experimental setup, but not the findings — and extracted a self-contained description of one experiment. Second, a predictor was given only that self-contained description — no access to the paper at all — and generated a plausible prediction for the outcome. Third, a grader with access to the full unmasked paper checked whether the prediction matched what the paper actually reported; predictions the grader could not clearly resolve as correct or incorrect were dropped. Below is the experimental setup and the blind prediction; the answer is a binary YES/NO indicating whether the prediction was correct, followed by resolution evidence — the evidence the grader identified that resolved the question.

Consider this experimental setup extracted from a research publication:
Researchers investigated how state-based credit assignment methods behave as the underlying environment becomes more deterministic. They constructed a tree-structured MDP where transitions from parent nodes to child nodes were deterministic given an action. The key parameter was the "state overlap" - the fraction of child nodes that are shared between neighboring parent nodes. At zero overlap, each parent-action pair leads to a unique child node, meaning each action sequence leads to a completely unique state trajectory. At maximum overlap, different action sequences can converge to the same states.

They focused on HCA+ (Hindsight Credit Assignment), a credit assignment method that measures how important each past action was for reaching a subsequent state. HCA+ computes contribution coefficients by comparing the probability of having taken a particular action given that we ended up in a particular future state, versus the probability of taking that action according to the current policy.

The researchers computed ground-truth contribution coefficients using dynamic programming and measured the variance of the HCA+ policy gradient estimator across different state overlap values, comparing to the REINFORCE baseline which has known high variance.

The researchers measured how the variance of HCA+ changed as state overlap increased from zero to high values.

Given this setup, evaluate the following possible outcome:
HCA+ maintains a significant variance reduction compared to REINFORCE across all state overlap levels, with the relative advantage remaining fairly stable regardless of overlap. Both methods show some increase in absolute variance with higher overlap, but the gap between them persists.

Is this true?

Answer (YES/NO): NO